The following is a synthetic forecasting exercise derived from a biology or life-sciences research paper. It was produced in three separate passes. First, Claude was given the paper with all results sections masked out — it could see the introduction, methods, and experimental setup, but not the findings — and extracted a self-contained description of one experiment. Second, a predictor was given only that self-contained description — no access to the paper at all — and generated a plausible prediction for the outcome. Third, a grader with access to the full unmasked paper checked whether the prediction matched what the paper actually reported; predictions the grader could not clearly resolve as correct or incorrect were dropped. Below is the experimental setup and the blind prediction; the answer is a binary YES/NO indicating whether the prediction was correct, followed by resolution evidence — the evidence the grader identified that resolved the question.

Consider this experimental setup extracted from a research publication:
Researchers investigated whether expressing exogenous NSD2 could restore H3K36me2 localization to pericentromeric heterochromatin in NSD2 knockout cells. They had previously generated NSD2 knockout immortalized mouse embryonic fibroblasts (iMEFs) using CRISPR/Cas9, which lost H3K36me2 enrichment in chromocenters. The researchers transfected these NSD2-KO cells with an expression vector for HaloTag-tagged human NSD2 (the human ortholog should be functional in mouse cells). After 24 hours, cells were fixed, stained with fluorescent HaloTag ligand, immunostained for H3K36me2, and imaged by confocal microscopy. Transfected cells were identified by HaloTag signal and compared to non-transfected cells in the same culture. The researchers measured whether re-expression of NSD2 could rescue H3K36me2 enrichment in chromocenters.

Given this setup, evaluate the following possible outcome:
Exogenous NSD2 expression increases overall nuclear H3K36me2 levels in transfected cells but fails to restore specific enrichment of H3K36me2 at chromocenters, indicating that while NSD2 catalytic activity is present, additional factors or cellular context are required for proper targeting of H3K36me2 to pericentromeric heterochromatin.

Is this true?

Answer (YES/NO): NO